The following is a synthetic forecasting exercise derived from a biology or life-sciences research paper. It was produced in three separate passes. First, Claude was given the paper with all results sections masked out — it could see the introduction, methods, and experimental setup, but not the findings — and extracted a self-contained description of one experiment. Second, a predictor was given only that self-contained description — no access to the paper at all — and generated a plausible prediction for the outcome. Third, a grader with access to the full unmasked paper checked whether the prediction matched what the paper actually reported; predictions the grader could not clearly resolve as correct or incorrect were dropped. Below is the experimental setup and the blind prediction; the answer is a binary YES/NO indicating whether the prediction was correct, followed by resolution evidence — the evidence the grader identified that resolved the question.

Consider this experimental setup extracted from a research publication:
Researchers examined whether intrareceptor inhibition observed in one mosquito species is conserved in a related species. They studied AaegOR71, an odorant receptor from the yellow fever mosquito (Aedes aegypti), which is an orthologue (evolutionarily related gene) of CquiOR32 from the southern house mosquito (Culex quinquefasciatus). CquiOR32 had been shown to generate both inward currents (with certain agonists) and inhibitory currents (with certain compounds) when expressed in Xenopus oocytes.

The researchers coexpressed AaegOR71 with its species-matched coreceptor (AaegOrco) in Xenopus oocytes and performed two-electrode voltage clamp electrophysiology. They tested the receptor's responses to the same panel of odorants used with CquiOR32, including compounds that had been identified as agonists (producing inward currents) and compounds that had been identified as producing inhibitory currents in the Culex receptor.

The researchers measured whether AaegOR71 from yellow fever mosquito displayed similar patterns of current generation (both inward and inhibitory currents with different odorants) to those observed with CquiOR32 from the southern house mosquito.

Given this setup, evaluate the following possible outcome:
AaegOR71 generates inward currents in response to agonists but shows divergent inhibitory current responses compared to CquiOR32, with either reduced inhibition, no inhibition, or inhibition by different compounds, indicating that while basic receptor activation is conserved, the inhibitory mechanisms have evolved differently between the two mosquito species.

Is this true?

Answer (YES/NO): NO